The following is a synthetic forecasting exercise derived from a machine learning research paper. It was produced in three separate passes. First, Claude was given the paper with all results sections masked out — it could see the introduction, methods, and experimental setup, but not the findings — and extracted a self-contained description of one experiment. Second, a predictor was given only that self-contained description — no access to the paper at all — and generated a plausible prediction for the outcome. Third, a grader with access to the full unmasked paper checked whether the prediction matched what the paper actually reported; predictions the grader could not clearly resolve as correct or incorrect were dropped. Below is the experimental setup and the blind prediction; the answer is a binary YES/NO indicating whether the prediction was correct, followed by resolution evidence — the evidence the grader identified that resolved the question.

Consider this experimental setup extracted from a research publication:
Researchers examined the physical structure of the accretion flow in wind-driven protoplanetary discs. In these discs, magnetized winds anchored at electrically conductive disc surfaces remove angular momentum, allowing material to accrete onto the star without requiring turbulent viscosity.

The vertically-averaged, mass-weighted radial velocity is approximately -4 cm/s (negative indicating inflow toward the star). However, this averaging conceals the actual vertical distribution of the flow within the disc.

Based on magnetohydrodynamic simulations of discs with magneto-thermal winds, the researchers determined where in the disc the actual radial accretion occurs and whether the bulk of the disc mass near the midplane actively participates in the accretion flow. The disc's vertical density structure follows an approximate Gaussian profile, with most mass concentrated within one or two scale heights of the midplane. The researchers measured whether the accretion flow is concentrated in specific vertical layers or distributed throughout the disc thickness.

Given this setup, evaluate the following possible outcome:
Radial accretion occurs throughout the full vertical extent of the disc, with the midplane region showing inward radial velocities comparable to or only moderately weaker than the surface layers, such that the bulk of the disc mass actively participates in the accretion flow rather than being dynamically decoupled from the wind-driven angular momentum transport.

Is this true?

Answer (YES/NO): NO